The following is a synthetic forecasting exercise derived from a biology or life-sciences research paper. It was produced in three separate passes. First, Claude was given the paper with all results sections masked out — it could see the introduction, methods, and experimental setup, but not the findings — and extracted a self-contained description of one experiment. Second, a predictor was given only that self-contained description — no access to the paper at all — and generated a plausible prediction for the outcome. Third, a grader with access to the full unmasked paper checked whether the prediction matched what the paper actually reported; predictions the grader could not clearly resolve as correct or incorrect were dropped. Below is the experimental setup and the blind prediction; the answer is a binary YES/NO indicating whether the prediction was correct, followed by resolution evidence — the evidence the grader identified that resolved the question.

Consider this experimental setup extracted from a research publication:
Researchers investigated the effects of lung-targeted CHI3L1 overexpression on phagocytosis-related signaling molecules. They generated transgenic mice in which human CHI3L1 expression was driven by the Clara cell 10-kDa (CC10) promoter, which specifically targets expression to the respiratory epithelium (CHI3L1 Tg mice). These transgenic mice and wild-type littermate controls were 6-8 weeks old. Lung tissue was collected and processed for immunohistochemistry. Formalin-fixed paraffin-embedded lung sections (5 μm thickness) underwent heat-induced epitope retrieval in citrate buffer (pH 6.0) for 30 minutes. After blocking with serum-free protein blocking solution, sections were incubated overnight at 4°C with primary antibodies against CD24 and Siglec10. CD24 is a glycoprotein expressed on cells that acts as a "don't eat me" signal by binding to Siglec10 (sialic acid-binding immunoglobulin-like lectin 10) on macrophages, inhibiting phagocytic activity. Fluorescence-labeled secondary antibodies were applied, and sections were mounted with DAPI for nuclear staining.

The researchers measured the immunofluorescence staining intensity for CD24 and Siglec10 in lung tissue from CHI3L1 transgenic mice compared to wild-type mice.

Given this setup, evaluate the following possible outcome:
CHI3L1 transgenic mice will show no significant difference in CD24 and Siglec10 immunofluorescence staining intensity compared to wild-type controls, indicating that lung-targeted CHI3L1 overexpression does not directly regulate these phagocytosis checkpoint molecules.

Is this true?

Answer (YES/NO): NO